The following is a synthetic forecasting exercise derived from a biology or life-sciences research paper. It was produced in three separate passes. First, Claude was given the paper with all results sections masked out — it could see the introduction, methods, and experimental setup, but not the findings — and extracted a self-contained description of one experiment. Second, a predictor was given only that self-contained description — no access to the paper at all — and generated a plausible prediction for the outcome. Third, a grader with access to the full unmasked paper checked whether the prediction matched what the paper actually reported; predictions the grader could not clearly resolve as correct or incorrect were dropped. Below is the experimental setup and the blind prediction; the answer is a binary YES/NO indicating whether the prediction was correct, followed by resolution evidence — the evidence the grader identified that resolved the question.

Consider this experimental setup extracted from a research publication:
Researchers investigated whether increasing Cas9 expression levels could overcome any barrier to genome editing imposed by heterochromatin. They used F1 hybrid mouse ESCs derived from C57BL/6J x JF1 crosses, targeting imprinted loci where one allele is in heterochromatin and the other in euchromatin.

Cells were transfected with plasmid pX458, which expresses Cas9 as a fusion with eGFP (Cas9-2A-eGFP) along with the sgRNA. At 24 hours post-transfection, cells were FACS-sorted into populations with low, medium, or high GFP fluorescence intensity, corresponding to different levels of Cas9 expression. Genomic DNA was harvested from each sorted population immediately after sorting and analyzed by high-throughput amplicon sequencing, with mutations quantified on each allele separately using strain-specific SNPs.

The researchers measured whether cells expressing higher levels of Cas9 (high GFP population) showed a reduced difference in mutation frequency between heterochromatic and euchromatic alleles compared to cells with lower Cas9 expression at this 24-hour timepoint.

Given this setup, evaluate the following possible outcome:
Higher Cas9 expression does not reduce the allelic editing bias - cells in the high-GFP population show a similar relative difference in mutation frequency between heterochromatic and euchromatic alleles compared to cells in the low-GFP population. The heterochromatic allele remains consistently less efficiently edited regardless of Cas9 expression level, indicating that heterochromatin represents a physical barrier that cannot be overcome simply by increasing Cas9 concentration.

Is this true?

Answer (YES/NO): NO